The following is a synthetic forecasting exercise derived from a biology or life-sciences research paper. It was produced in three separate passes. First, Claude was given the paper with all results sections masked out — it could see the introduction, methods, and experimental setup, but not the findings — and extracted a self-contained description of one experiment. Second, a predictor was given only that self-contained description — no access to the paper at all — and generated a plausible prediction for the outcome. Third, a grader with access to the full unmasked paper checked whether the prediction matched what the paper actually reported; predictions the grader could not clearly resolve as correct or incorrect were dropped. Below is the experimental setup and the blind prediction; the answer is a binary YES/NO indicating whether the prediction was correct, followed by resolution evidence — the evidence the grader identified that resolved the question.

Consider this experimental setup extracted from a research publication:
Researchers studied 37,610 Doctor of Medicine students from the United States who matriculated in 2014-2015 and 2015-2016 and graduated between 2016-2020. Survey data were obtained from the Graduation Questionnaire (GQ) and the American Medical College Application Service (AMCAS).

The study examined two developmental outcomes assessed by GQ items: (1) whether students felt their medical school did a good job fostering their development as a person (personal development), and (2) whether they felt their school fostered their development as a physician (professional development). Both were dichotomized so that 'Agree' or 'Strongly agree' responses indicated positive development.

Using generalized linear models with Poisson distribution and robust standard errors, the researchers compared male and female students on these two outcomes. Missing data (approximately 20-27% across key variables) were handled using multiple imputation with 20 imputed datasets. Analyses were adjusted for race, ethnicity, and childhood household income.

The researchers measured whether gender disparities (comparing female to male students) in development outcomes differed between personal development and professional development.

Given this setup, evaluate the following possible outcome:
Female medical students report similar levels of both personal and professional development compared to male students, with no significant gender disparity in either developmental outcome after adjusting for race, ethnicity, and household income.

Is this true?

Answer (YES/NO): NO